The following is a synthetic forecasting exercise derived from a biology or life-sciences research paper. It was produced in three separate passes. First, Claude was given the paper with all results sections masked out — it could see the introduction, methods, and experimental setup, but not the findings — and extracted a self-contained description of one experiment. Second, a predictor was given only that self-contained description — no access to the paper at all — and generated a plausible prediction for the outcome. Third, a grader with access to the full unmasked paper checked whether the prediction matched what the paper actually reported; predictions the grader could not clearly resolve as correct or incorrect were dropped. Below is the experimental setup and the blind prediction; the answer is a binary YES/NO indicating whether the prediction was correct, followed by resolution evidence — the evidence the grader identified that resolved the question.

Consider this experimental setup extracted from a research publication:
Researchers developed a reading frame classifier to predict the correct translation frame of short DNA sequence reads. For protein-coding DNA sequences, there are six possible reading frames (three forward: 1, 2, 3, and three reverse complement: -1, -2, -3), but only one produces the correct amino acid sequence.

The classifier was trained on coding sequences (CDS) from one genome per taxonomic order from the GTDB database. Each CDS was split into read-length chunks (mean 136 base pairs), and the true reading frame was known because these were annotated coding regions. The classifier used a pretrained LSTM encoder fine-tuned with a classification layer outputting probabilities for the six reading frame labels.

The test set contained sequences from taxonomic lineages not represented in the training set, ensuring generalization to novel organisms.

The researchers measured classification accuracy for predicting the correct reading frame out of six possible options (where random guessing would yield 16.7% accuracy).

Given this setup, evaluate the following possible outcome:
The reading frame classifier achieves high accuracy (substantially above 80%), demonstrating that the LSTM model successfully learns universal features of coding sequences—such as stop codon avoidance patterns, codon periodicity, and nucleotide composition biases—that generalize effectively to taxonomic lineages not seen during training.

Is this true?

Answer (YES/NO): YES